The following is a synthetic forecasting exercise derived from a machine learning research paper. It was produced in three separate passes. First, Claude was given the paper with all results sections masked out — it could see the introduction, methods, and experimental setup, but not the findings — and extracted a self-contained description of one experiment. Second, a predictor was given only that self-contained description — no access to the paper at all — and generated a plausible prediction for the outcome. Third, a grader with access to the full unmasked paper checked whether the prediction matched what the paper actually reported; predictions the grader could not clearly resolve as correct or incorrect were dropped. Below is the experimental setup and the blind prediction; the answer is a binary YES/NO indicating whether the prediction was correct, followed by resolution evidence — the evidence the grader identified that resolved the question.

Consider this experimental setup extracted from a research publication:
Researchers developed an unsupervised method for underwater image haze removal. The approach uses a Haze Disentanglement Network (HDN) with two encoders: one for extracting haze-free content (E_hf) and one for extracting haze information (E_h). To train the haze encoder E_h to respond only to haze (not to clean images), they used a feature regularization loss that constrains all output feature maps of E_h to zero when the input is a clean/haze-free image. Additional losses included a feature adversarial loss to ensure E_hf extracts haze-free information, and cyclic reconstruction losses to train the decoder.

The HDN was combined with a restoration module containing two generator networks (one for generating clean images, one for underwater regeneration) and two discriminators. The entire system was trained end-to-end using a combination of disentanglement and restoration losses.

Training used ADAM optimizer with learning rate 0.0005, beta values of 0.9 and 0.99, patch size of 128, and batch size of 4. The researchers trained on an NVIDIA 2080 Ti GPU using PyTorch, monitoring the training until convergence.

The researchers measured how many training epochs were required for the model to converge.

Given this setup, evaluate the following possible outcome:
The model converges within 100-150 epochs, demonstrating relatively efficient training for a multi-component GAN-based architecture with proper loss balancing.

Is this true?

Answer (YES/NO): NO